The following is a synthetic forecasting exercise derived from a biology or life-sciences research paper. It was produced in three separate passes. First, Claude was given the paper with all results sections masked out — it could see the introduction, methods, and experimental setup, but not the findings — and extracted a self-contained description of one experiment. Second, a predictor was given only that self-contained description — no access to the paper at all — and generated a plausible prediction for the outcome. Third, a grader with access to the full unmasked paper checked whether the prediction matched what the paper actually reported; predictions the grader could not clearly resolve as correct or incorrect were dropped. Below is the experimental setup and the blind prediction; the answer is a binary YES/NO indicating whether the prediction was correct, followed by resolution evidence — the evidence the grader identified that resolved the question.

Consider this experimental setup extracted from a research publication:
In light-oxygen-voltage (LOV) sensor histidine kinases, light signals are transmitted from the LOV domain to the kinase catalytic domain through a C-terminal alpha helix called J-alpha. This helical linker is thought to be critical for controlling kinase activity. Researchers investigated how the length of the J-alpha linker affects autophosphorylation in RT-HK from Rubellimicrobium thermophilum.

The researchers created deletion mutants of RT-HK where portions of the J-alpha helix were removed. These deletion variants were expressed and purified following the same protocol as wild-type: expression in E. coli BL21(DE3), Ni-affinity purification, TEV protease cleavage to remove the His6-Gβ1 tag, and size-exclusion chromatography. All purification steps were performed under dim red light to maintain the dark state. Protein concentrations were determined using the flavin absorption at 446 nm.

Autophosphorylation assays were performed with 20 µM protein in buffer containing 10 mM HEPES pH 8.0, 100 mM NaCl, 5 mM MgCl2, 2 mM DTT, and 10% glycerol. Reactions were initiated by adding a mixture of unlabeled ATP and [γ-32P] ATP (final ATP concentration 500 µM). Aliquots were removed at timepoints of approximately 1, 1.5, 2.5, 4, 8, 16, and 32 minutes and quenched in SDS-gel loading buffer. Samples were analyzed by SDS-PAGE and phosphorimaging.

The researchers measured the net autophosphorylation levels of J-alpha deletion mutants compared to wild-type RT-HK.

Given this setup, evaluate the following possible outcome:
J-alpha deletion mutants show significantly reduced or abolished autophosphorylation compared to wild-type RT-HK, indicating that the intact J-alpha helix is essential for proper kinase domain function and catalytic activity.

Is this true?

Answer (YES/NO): NO